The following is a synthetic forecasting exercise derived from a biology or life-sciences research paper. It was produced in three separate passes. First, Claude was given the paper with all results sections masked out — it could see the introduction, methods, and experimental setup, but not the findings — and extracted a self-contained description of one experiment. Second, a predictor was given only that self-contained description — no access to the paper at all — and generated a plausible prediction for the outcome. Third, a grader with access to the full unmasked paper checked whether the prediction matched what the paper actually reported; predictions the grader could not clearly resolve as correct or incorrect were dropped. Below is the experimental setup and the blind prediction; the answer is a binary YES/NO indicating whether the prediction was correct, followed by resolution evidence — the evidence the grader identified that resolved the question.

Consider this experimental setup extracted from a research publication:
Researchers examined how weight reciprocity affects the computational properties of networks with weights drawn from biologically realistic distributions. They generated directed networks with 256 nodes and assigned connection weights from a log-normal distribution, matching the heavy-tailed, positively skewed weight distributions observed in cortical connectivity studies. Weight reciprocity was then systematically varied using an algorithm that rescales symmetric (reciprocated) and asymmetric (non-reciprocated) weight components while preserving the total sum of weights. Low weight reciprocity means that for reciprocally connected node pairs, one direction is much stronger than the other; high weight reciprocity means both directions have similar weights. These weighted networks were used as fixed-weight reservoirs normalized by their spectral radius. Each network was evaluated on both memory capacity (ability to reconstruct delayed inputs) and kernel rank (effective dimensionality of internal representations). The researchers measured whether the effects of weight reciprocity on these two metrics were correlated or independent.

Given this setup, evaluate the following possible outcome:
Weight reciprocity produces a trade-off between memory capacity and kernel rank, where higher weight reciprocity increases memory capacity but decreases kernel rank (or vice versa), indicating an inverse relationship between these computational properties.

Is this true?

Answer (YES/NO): NO